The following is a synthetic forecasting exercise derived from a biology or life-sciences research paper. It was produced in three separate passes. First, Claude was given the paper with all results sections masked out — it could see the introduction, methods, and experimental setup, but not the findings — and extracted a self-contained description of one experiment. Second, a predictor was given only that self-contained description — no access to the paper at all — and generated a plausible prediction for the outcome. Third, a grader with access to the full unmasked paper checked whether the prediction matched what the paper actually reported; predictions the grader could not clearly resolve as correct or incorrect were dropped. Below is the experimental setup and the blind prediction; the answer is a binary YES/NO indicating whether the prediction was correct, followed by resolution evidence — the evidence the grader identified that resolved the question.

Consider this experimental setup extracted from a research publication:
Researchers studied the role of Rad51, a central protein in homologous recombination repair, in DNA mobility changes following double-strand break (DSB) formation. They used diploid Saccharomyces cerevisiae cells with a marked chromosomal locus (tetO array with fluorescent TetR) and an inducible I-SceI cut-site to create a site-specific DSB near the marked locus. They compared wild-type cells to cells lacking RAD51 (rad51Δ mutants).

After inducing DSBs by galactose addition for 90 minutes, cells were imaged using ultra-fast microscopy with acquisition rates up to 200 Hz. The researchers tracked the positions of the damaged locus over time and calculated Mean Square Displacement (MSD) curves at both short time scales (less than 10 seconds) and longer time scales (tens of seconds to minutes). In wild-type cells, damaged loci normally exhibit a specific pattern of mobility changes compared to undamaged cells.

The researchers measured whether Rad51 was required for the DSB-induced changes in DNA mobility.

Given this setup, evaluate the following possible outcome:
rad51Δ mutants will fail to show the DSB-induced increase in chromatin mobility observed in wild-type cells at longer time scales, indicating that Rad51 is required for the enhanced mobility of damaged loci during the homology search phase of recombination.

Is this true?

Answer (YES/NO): YES